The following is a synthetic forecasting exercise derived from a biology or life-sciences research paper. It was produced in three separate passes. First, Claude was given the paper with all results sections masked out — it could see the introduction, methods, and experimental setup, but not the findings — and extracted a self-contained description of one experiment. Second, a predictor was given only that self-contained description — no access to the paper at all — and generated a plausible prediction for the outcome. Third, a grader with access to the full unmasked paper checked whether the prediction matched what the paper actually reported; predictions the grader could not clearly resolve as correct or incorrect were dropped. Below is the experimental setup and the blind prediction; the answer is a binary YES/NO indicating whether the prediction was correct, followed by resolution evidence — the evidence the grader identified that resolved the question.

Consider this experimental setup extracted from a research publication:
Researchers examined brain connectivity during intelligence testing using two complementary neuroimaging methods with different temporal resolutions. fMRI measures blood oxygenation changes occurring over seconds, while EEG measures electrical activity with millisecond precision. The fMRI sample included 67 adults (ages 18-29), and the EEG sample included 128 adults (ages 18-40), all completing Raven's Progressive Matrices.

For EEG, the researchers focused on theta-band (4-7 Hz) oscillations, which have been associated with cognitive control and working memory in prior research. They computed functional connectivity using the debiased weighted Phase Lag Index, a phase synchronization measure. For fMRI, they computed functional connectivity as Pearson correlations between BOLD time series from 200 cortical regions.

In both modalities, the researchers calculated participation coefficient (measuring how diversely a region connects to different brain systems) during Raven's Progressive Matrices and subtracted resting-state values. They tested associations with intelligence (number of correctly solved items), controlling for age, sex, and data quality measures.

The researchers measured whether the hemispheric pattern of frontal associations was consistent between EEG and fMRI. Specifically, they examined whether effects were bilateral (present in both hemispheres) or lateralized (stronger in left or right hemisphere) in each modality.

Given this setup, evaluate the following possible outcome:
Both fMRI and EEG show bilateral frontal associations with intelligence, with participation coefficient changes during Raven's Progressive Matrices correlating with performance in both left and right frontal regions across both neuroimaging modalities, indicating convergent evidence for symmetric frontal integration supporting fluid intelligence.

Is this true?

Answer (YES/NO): NO